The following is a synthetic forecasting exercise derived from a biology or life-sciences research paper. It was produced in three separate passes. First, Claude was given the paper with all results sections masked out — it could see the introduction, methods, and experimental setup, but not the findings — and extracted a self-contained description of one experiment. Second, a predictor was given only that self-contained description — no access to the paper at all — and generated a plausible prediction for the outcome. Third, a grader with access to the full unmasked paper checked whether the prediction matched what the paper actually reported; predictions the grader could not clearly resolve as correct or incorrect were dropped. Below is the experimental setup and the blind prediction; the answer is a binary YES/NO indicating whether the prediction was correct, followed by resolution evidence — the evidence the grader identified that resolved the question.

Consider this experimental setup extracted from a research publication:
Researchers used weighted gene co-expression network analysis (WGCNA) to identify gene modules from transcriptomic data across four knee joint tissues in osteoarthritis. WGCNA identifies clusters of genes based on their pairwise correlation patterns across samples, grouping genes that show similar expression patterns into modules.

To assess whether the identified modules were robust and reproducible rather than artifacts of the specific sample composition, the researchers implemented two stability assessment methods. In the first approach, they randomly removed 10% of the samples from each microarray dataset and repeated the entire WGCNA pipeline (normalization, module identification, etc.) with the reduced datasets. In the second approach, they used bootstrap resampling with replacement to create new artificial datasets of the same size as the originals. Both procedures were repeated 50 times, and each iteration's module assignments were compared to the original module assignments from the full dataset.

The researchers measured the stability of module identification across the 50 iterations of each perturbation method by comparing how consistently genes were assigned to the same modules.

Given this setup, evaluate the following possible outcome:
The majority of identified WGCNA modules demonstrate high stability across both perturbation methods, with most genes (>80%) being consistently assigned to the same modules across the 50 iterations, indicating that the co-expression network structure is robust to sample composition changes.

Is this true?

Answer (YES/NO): NO